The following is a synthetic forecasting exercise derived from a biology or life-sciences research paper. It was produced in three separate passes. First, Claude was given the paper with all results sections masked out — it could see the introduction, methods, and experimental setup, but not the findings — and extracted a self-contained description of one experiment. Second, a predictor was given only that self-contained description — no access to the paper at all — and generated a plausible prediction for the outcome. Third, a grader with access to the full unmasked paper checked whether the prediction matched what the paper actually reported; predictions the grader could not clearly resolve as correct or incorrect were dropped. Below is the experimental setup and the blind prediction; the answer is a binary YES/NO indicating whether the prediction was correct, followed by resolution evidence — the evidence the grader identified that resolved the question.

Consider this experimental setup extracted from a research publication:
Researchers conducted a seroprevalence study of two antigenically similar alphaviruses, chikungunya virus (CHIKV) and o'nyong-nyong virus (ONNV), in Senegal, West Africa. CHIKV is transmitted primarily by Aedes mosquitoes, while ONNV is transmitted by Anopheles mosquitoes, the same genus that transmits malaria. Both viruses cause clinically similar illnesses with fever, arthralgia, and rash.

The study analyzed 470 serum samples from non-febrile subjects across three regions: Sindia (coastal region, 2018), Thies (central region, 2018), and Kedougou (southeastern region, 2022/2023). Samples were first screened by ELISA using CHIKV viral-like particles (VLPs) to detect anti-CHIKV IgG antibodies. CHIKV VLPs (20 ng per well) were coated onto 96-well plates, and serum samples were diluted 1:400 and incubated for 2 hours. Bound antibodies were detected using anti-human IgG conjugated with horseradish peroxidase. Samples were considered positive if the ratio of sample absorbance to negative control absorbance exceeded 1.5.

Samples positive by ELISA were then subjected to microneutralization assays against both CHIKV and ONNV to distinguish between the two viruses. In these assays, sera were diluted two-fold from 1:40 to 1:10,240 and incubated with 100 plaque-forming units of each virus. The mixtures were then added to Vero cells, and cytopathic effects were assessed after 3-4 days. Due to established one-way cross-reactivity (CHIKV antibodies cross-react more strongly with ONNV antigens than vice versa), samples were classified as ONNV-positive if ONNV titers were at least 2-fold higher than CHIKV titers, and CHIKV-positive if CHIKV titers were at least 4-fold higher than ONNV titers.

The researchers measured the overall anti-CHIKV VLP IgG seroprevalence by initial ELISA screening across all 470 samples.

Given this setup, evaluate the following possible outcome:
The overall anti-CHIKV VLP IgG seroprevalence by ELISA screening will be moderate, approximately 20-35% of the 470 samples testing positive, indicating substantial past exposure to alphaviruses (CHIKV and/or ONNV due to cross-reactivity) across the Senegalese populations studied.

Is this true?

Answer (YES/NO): YES